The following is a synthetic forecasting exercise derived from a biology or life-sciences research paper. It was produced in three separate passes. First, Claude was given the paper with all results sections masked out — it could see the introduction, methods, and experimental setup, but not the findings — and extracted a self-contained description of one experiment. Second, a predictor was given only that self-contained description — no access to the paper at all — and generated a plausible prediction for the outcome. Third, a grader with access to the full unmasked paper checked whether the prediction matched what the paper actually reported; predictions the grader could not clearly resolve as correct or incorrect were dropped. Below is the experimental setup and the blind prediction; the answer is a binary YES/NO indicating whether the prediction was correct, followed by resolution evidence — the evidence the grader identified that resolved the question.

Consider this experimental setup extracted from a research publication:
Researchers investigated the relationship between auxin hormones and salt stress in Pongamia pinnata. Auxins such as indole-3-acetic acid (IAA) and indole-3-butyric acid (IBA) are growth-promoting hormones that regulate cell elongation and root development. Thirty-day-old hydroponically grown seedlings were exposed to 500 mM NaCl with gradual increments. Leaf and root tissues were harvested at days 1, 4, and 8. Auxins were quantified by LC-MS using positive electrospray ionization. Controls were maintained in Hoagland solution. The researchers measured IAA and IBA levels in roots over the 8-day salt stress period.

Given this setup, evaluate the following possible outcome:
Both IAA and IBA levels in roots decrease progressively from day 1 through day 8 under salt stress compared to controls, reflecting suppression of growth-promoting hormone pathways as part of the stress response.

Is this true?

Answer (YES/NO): NO